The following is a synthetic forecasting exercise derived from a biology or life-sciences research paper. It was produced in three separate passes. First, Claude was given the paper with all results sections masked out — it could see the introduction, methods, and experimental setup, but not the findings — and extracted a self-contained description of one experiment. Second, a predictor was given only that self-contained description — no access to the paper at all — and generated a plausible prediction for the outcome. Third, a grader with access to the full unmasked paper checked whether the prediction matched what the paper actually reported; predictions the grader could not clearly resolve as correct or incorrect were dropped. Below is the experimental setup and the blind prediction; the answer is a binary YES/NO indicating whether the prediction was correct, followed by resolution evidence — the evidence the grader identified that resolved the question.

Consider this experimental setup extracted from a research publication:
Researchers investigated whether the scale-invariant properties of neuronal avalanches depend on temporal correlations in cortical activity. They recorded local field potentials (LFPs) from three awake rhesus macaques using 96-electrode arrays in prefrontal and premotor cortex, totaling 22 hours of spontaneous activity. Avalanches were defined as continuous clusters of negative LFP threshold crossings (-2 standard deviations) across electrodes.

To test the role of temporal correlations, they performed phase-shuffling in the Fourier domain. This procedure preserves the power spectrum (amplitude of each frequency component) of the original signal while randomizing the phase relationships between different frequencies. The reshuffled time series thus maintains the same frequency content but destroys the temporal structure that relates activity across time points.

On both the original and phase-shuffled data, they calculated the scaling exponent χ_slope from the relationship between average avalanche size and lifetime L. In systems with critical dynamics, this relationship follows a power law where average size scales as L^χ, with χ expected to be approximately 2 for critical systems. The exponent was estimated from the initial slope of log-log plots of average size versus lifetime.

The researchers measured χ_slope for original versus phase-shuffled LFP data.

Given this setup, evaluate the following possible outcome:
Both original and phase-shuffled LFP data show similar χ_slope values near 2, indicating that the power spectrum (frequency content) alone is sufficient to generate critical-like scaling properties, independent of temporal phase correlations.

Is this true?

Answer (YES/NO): NO